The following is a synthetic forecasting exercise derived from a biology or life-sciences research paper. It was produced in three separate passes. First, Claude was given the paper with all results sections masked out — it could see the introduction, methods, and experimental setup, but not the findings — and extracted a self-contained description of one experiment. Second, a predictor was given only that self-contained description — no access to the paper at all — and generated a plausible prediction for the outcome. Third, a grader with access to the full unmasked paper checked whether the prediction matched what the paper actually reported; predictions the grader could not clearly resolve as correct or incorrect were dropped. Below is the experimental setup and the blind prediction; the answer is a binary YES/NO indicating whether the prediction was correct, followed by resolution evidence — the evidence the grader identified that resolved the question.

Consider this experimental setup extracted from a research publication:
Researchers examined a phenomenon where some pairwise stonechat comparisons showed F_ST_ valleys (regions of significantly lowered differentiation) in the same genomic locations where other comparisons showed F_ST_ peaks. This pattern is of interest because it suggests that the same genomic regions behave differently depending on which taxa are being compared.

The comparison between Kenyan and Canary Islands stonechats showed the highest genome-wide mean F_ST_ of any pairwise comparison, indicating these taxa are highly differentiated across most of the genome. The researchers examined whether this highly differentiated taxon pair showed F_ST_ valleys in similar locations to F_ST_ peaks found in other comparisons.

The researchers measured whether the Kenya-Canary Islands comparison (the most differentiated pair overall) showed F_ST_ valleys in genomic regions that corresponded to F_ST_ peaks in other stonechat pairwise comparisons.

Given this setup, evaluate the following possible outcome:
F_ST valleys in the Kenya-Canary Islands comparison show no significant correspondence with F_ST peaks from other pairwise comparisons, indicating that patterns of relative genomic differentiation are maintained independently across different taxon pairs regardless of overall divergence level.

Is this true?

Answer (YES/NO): NO